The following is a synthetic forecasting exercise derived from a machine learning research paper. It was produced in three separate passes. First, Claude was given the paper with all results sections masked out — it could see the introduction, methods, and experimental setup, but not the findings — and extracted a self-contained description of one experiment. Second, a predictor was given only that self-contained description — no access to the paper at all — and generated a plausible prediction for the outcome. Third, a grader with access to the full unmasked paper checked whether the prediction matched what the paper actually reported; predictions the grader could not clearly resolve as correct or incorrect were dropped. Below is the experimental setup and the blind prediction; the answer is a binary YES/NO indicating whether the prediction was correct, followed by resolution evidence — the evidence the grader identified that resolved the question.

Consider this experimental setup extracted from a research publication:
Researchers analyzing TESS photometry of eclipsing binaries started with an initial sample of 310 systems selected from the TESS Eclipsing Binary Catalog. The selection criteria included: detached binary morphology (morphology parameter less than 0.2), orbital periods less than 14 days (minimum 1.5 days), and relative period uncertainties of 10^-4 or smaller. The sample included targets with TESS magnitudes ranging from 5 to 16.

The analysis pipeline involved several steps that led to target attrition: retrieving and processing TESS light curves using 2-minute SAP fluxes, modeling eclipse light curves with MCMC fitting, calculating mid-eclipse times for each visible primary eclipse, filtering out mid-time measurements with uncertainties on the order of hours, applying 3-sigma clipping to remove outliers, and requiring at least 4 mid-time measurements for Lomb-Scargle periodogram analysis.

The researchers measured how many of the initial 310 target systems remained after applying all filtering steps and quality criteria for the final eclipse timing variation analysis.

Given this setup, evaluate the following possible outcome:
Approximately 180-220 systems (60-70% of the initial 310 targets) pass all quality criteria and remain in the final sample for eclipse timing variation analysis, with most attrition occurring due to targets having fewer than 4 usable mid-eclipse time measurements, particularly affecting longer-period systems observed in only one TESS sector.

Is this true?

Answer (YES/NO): NO